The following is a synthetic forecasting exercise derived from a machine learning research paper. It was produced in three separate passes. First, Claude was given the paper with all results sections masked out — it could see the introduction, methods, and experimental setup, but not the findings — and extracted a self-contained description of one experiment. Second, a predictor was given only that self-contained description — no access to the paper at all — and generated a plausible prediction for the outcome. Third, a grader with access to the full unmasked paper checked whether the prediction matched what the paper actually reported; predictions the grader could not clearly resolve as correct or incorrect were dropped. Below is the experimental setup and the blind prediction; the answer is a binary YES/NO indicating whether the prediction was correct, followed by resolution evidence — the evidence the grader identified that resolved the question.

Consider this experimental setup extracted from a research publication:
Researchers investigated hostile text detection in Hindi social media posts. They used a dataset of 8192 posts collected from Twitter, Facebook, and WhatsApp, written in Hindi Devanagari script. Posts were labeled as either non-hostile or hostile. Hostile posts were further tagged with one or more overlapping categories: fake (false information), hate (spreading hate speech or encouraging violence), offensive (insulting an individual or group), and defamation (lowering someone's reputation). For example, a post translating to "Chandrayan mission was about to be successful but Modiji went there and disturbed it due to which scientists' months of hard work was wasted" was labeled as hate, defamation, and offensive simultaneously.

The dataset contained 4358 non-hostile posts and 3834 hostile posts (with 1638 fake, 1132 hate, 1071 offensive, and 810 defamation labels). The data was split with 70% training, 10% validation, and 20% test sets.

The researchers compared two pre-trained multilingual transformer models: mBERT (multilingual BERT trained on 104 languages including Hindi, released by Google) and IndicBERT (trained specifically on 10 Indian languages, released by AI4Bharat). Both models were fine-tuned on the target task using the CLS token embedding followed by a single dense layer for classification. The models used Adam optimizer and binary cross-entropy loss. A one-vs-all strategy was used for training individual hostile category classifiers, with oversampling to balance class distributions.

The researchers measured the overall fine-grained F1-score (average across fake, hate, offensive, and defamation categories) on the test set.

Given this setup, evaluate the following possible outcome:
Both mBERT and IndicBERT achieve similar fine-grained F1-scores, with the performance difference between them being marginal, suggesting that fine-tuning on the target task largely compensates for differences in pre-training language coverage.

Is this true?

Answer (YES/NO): YES